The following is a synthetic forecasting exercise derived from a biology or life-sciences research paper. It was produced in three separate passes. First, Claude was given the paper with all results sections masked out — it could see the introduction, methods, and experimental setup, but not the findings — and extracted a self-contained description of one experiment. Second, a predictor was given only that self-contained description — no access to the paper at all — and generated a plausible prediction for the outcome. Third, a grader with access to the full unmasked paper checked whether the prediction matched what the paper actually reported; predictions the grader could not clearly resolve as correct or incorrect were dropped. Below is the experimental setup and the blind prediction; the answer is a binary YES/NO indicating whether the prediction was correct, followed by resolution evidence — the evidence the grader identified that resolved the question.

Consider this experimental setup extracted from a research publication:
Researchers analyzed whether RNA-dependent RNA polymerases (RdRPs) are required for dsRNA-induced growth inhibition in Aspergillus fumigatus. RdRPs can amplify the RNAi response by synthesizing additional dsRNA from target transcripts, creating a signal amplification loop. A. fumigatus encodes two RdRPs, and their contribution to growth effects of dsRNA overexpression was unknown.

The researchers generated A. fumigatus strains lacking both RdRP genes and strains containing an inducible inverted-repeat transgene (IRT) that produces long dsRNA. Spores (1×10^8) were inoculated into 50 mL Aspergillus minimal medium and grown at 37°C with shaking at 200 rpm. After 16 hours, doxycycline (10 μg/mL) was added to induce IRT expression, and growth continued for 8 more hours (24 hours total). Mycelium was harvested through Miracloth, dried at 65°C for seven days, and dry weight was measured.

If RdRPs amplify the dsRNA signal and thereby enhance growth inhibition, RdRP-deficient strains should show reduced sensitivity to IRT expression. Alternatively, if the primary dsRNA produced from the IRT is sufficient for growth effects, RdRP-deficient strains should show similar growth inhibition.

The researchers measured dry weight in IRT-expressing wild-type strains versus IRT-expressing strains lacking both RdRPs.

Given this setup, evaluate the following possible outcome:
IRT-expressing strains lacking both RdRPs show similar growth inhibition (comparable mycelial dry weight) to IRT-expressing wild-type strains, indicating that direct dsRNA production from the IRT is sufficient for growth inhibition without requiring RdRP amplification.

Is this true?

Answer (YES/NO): NO